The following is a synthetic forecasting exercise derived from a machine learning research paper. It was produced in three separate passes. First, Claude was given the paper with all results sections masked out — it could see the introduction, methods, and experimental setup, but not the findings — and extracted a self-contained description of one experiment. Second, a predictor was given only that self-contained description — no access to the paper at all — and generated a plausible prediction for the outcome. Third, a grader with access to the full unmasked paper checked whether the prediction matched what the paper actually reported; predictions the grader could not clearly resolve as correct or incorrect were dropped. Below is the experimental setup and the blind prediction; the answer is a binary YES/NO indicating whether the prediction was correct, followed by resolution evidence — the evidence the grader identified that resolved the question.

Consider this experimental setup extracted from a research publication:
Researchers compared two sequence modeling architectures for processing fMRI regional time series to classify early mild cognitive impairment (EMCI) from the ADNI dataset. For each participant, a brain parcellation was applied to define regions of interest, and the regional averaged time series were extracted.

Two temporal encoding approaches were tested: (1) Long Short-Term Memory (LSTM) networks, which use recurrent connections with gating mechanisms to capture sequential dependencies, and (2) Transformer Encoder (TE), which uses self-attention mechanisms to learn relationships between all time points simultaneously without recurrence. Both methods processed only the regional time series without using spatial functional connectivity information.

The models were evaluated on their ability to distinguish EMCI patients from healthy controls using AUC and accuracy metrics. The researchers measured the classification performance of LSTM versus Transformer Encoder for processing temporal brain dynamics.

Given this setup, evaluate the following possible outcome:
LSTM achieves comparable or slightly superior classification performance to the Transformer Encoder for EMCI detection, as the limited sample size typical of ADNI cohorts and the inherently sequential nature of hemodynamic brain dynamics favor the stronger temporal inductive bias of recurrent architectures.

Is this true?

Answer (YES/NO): NO